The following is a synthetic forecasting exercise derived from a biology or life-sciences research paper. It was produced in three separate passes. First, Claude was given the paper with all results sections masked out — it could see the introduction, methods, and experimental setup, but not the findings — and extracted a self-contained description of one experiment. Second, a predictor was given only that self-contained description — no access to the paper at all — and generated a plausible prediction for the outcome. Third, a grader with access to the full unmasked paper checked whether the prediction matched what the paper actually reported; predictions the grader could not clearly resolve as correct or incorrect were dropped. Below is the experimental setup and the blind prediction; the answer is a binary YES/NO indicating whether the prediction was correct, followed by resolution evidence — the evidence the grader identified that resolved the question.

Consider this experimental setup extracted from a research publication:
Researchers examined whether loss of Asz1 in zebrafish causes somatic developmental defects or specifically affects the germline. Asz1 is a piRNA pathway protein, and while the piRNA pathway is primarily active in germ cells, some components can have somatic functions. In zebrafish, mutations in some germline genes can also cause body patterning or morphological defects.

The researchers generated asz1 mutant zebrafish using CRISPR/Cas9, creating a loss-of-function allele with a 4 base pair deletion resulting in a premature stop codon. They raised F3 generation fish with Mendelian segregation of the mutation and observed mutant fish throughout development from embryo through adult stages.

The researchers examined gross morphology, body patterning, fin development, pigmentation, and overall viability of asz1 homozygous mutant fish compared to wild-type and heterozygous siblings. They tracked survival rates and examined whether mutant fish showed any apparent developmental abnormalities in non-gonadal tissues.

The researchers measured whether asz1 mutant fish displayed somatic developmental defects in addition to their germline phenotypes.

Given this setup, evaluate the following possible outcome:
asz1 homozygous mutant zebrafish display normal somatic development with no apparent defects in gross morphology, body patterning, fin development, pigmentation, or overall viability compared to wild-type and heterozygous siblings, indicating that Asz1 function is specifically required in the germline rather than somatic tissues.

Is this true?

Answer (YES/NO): YES